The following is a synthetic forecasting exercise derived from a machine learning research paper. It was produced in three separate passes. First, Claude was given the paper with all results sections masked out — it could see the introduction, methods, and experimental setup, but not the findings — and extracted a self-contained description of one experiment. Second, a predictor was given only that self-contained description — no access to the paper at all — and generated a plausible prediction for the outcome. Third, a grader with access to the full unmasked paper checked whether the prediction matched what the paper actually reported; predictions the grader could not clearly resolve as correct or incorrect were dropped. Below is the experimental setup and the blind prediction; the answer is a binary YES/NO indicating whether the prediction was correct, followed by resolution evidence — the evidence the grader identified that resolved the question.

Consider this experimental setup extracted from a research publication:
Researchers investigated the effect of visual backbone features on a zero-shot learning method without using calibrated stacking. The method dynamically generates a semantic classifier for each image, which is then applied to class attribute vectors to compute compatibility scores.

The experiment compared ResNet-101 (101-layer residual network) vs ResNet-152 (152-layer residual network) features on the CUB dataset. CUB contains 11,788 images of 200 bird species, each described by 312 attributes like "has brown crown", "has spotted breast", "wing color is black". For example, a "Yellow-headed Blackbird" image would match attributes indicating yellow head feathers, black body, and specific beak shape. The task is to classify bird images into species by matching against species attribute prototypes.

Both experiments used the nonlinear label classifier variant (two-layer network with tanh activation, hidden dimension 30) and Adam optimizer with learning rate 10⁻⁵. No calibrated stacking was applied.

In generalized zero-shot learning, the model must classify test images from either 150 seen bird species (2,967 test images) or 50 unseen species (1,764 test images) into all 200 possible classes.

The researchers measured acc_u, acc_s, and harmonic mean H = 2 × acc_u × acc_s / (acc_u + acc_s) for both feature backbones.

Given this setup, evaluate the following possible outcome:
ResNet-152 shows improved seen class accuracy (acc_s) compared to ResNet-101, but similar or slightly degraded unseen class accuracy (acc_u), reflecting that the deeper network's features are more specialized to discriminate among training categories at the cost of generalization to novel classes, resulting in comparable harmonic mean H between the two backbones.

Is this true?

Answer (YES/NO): NO